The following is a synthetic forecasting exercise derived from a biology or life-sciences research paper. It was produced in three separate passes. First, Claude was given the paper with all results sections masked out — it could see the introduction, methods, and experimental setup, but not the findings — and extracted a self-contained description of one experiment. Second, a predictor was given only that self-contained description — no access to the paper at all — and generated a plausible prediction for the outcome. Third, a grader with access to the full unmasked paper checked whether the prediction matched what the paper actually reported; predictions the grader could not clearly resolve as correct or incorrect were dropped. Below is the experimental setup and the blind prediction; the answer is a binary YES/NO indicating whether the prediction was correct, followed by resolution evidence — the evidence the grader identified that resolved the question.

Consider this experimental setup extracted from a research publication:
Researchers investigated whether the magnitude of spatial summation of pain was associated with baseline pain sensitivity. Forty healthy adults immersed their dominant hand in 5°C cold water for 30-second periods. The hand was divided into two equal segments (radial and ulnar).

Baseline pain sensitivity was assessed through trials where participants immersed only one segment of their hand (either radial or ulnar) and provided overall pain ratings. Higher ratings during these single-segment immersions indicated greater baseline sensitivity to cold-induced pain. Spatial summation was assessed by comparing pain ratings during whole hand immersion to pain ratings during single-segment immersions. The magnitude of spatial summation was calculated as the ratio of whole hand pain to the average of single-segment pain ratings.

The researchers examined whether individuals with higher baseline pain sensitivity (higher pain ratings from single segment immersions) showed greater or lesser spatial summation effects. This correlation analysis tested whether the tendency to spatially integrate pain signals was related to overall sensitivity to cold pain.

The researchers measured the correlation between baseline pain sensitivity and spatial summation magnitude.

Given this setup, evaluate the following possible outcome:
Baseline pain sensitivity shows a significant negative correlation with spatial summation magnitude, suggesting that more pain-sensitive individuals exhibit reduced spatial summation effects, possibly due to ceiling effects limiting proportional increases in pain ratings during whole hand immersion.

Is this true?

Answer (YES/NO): NO